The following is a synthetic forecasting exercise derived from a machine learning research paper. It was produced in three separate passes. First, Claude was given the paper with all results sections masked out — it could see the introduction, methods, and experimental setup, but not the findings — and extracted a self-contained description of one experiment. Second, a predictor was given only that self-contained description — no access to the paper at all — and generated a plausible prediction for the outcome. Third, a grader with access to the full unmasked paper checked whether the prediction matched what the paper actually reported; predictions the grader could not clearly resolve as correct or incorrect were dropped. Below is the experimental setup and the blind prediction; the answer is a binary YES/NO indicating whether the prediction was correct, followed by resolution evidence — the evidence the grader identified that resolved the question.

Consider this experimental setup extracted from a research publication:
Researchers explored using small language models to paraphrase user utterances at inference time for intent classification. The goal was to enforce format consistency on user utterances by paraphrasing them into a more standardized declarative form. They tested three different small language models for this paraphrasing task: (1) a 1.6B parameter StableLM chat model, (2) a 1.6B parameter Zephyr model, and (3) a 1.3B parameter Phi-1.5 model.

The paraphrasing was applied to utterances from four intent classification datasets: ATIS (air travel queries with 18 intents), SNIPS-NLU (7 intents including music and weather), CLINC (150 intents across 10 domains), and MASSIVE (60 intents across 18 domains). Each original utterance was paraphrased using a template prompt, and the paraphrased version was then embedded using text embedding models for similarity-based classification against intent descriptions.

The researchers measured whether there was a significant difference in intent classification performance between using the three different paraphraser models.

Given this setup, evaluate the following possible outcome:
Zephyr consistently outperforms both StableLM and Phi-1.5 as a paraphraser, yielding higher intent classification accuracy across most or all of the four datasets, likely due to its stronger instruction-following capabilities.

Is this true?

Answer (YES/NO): NO